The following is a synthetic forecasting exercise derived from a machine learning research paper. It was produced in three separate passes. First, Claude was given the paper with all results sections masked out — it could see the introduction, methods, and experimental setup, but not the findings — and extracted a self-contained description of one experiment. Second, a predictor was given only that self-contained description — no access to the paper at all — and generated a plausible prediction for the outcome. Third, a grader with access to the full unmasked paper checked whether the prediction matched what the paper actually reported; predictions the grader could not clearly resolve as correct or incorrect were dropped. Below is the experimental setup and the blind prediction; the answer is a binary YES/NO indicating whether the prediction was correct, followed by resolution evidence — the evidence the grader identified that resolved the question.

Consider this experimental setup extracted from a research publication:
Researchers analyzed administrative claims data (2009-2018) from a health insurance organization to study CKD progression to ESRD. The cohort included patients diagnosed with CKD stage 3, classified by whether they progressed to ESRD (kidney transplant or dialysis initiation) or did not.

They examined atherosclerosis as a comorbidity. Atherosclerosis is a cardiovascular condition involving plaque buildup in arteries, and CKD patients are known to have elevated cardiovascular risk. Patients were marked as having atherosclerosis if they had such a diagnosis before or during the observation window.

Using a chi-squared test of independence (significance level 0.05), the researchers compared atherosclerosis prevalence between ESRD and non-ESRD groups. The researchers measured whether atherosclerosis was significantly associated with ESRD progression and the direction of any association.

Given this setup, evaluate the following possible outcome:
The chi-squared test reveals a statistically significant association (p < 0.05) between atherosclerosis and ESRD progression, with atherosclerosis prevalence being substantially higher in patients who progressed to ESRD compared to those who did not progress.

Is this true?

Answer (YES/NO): NO